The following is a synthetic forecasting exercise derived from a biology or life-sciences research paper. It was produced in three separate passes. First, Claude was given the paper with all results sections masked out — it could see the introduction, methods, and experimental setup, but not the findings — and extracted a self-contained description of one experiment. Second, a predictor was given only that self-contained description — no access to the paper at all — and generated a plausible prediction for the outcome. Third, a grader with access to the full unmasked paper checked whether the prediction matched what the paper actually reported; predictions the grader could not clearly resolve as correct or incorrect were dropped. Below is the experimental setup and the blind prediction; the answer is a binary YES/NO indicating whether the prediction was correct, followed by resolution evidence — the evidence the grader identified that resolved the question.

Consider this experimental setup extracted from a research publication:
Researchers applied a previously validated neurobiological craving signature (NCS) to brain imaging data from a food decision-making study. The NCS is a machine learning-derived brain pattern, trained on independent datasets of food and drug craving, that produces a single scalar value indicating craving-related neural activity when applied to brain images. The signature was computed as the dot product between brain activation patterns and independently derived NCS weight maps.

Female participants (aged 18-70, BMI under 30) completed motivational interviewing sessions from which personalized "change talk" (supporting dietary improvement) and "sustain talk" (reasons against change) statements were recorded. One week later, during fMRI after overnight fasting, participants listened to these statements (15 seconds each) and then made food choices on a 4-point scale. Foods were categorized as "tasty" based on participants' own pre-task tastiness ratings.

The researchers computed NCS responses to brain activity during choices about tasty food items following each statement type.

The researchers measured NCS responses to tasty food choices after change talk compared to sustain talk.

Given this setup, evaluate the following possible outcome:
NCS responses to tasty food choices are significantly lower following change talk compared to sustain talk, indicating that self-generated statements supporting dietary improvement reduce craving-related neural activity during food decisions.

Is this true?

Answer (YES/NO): YES